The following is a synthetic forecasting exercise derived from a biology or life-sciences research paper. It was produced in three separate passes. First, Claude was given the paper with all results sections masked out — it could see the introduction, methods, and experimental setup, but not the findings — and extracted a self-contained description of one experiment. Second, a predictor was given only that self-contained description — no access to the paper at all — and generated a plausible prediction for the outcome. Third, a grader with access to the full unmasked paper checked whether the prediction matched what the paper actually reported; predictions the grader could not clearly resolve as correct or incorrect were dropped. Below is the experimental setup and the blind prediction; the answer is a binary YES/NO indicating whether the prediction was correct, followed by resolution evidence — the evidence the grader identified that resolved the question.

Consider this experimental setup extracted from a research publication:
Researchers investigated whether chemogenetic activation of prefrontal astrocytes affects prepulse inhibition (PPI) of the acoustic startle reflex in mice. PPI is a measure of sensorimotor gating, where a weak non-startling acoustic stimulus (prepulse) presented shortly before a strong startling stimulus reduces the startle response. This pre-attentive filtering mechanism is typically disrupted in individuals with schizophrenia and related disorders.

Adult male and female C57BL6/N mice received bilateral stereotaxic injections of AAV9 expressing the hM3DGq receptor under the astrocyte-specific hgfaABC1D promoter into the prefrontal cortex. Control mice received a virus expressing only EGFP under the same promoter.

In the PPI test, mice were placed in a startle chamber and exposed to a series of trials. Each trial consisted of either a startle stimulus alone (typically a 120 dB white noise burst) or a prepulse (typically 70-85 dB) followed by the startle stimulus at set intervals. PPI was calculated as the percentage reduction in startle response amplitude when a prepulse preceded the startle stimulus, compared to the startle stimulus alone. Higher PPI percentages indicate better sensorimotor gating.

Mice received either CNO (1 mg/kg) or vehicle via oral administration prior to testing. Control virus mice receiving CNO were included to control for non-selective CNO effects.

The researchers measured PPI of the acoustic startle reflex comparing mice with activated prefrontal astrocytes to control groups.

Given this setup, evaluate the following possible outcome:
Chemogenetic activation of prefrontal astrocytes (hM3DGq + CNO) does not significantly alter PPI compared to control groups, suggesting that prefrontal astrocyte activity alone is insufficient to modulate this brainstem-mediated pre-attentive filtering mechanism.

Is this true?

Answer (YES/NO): NO